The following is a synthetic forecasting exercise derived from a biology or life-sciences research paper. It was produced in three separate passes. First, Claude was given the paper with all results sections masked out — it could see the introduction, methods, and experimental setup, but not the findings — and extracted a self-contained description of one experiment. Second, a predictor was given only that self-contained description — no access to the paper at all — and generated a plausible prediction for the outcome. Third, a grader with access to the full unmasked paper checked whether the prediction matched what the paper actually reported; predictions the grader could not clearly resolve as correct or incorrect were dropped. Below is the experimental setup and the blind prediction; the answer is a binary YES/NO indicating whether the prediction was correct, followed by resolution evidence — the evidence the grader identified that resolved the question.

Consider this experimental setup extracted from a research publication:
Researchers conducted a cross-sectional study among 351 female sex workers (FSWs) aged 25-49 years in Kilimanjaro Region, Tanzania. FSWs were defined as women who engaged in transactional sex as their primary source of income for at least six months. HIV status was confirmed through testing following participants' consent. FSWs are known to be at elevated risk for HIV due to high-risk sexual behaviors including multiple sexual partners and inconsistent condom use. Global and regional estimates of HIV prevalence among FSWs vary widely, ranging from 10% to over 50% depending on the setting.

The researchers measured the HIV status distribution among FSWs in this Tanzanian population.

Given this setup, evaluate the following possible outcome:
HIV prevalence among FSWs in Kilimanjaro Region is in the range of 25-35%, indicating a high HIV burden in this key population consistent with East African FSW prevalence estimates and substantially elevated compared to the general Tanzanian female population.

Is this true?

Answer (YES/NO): NO